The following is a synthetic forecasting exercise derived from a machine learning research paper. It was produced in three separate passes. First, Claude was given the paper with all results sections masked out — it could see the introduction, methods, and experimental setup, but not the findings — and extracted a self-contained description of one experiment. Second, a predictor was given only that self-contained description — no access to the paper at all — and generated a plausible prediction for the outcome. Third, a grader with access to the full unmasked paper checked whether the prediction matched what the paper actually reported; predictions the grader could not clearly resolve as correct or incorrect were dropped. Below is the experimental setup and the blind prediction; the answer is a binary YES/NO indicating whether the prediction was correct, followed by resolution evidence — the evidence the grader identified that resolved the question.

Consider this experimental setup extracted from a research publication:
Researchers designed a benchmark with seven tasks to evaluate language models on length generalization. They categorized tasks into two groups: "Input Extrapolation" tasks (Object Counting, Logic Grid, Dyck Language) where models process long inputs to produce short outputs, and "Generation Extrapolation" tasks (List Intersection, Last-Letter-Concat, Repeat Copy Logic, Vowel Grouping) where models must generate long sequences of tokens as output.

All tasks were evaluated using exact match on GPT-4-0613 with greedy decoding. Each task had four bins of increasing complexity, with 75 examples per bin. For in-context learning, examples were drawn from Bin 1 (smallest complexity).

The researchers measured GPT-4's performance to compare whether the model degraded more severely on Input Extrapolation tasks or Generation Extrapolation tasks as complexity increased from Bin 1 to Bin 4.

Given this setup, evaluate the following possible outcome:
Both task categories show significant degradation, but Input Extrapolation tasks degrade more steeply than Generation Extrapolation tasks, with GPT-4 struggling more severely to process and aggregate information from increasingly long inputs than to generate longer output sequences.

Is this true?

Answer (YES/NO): NO